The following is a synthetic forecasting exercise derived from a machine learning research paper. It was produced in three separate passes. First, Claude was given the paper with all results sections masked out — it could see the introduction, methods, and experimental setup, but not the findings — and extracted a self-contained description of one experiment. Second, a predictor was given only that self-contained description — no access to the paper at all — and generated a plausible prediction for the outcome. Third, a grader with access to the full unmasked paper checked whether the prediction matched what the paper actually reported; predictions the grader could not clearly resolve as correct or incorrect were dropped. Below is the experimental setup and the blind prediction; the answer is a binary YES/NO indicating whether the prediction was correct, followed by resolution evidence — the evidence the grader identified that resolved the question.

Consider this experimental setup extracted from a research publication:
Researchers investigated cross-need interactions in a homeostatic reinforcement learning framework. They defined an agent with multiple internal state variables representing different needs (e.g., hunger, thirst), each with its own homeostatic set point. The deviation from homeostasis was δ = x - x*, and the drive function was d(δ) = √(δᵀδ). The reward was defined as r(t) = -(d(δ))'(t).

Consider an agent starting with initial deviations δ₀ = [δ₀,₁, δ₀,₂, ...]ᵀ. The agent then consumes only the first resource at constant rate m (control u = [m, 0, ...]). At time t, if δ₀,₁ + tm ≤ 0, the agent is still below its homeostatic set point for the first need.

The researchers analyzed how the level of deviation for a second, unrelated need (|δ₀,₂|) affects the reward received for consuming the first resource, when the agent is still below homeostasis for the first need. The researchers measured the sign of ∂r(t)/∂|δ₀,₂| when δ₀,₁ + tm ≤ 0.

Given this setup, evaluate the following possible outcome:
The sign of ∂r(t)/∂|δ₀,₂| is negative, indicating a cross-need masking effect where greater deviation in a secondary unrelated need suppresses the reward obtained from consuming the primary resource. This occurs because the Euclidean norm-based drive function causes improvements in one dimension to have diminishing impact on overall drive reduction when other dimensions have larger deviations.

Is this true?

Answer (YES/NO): YES